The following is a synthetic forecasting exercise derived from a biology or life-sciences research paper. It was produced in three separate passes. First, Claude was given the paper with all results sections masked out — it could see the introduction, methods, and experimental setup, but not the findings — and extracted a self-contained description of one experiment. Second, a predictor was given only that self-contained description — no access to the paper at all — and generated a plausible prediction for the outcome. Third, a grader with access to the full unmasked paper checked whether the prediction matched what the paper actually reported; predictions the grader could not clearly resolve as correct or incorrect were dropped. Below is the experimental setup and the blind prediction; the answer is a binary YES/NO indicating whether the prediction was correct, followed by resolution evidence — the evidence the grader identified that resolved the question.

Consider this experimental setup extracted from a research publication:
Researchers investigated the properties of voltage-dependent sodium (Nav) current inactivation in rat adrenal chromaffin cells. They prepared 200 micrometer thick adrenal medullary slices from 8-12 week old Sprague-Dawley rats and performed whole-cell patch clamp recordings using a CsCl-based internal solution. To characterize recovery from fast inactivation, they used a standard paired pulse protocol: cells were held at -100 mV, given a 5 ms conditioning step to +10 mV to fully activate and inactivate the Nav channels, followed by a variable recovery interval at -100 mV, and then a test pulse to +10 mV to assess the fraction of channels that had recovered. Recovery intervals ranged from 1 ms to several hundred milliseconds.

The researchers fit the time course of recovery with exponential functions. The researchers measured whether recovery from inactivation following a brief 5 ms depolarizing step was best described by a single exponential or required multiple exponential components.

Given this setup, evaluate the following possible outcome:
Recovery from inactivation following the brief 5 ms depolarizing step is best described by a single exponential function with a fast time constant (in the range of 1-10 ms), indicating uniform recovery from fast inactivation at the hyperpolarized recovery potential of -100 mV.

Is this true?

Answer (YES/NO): NO